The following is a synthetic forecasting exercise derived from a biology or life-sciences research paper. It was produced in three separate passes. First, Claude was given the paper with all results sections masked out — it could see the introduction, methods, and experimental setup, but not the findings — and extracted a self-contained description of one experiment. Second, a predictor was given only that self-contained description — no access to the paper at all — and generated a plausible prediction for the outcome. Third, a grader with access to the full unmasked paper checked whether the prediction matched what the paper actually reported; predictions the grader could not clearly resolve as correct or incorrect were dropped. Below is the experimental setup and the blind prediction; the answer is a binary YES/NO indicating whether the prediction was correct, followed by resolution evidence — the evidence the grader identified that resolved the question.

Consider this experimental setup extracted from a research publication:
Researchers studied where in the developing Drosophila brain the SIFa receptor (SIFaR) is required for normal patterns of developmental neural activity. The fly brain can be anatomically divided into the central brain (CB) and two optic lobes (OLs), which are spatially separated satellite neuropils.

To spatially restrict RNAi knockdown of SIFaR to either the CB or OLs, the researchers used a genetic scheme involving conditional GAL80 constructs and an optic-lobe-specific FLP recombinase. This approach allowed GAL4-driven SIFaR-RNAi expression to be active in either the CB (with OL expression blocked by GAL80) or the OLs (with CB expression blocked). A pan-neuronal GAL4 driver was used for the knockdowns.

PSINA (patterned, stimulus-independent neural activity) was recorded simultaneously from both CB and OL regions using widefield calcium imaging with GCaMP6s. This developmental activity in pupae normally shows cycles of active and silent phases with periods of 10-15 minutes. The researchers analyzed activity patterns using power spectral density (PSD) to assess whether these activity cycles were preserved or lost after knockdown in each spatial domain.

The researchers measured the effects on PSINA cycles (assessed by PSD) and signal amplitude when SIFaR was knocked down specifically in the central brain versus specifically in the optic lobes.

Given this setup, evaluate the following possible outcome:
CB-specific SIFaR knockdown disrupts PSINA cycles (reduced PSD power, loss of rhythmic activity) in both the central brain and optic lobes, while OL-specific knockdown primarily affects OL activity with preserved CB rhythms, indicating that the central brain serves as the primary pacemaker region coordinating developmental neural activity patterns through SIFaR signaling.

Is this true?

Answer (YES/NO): YES